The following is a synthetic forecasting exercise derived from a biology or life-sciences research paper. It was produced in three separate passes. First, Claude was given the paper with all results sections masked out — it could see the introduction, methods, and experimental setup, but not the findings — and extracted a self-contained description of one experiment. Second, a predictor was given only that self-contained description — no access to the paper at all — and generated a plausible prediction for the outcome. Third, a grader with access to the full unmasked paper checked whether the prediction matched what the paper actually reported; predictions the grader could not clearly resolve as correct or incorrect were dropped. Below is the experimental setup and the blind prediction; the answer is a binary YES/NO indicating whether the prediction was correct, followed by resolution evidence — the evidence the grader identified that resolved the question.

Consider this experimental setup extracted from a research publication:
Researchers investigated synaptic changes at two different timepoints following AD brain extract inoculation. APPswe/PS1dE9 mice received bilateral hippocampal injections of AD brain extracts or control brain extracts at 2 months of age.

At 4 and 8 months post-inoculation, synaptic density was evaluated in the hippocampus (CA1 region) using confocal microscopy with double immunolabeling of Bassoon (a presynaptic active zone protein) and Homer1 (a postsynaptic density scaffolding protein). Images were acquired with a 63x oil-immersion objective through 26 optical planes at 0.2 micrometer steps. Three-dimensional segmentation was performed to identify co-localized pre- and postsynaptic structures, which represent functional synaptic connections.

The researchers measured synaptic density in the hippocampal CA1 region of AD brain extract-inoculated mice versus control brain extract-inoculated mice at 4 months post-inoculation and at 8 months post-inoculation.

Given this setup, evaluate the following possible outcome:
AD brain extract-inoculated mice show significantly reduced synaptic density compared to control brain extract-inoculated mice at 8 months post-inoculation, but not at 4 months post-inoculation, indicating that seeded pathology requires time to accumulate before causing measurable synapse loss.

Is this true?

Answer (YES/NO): YES